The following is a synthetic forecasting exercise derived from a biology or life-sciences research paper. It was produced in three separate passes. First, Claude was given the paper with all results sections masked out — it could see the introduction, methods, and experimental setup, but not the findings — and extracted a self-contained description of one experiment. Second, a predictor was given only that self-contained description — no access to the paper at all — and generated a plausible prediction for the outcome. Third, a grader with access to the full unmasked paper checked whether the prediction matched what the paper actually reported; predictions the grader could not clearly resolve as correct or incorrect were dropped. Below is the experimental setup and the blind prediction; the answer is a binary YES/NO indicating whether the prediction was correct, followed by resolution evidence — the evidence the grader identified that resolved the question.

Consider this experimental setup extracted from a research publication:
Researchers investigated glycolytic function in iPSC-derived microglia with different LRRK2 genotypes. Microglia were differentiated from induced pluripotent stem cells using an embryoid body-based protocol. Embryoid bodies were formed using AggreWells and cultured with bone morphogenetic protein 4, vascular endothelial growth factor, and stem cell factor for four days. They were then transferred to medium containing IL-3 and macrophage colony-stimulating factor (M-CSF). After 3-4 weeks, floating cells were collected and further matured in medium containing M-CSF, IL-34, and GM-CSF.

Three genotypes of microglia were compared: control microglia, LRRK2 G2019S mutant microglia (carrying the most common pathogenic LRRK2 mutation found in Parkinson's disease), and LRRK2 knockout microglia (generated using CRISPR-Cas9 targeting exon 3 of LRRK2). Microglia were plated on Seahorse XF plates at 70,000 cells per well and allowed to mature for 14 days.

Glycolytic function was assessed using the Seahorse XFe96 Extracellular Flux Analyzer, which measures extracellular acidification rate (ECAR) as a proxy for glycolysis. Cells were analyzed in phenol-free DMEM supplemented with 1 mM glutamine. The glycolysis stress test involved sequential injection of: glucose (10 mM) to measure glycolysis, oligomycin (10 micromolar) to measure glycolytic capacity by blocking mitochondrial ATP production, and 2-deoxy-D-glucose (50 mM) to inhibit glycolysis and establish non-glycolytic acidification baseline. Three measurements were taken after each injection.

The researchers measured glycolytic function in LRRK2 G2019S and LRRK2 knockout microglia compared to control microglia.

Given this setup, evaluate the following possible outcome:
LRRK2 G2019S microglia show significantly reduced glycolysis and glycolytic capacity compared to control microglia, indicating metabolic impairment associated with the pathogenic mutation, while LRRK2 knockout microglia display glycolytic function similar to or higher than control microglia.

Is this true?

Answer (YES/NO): NO